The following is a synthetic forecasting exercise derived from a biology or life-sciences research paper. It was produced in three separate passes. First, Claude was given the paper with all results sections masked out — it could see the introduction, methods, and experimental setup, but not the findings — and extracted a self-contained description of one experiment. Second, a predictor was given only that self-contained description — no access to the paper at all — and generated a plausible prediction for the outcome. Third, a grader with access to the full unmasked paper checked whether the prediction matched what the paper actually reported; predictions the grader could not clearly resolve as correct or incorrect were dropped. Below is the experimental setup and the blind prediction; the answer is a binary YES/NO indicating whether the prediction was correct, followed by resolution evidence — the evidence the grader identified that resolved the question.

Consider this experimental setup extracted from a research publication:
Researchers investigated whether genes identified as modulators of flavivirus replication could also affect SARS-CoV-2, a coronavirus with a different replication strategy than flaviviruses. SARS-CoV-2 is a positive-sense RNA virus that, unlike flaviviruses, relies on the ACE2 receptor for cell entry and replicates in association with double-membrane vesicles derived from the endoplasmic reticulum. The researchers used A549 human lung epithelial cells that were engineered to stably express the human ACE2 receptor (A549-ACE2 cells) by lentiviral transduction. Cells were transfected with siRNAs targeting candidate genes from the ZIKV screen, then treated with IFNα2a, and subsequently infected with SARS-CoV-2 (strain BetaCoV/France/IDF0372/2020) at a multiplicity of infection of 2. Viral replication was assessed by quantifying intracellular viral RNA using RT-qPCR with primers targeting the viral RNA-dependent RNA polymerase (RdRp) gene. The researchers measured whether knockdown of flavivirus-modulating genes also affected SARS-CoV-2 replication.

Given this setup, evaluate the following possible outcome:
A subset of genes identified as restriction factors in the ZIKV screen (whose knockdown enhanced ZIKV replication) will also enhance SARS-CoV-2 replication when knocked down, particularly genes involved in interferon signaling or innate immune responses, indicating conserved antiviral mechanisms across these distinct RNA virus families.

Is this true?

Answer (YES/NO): YES